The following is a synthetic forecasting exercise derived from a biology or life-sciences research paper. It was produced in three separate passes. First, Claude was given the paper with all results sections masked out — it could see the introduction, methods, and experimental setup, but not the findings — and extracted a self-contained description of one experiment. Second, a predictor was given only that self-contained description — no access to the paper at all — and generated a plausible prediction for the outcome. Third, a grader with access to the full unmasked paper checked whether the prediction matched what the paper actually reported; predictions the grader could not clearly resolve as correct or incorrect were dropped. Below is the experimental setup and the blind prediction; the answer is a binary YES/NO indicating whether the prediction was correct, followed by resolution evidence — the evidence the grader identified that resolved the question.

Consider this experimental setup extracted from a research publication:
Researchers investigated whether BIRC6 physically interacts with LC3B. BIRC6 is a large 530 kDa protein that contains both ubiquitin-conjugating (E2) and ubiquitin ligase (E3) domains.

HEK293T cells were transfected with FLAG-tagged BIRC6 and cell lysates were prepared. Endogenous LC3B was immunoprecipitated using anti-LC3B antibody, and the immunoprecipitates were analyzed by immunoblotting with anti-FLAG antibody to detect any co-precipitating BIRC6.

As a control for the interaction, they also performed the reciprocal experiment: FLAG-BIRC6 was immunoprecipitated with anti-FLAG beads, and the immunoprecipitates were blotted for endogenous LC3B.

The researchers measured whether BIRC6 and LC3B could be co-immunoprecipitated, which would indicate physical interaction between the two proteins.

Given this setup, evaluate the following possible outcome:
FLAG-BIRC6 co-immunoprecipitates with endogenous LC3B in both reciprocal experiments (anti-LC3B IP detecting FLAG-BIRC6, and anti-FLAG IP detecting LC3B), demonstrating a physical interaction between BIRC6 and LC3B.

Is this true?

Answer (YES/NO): NO